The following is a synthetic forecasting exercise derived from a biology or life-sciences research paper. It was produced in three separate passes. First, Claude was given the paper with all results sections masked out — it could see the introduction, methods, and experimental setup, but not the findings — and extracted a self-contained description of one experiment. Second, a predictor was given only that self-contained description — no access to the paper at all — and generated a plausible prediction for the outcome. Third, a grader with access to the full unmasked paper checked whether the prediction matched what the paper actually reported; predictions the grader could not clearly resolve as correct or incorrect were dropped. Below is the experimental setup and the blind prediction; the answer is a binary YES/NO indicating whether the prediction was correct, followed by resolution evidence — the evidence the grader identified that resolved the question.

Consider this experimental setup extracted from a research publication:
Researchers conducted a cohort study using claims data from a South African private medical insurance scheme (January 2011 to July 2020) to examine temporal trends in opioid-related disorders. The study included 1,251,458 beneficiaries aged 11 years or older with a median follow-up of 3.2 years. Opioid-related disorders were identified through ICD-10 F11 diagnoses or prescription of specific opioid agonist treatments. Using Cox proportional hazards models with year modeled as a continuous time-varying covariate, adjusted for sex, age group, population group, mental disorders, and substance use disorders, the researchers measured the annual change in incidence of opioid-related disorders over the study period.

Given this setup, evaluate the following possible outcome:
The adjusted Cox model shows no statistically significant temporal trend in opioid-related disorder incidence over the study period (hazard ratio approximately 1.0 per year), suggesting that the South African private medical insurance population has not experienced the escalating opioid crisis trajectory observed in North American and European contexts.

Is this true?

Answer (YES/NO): NO